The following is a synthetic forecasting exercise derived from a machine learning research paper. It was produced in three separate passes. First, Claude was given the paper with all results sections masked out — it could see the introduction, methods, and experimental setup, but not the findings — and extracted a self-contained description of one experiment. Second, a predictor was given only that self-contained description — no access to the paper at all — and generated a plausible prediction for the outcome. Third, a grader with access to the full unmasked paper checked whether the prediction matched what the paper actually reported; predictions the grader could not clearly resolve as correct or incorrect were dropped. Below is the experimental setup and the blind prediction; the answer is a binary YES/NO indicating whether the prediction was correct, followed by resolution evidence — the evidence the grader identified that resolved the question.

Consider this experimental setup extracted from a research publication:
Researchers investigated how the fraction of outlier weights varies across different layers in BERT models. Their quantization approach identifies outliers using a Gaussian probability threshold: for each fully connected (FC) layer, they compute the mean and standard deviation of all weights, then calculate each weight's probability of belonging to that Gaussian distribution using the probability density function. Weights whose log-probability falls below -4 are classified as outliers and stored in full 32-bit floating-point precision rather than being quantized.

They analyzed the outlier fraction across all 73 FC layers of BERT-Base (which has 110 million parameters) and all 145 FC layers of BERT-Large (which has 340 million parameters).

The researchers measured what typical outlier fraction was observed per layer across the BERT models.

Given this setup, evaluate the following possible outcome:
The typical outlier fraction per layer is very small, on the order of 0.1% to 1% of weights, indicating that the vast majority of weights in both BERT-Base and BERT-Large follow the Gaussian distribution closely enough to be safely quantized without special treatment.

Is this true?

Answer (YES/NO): NO